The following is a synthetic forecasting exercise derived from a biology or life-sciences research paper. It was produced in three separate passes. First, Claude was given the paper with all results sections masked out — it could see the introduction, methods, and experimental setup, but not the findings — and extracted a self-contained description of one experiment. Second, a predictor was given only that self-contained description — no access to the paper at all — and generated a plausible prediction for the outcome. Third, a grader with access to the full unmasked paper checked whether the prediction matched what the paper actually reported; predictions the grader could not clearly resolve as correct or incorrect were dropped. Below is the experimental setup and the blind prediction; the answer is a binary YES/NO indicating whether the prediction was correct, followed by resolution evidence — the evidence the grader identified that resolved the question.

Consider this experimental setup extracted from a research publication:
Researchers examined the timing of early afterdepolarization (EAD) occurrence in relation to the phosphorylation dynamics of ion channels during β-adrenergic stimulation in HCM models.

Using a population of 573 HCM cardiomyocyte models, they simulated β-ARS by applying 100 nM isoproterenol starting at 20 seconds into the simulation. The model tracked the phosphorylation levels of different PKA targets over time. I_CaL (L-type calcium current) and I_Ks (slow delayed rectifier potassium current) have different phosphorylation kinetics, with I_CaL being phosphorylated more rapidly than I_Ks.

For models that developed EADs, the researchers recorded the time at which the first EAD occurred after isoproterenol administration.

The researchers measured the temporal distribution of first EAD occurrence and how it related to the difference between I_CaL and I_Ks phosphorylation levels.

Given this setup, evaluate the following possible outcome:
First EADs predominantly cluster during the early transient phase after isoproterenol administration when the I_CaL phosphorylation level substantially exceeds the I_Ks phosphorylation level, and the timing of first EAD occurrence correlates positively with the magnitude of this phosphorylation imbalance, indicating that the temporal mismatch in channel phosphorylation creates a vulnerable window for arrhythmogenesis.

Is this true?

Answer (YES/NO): YES